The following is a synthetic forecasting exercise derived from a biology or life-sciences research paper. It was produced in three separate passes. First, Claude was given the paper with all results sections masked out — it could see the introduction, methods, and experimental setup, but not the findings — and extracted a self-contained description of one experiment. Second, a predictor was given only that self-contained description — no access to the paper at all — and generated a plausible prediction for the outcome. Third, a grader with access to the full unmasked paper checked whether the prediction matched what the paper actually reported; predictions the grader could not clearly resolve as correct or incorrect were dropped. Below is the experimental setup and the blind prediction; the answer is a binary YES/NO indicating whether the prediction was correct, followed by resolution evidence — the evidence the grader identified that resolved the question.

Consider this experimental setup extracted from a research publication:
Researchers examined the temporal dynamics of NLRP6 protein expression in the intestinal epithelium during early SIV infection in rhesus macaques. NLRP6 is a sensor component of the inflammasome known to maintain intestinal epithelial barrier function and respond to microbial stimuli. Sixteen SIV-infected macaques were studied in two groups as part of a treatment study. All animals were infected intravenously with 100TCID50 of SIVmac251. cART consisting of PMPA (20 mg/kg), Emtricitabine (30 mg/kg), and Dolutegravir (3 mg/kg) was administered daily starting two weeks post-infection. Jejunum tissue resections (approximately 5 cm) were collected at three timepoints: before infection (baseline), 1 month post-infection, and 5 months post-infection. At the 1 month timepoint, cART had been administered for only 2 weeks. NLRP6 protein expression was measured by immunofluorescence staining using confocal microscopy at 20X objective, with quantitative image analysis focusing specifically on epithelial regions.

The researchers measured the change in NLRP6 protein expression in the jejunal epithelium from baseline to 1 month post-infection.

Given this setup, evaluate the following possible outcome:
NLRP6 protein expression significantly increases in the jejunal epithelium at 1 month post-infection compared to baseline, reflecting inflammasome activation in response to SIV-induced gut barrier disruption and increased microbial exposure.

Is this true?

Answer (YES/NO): YES